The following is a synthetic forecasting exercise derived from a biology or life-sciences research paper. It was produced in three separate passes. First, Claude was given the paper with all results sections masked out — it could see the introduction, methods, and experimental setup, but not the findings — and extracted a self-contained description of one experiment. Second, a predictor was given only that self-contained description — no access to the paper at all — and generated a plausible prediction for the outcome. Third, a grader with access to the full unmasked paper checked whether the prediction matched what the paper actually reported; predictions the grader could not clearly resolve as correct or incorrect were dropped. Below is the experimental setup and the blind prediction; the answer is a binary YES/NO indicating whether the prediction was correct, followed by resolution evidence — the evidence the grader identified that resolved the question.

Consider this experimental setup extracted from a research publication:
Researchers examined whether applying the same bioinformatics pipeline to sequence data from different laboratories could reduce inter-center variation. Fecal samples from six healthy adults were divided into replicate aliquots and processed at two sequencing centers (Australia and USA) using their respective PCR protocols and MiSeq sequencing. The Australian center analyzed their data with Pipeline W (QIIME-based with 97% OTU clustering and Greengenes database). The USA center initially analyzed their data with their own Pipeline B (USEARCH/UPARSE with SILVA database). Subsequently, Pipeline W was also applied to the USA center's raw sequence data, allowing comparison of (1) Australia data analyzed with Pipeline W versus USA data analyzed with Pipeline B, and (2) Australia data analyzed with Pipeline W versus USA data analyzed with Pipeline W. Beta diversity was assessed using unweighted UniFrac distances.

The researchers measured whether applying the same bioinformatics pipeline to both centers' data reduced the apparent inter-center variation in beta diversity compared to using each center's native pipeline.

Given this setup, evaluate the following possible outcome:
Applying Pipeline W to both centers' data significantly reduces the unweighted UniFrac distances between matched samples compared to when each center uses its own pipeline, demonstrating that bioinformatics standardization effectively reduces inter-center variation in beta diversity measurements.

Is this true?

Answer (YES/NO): NO